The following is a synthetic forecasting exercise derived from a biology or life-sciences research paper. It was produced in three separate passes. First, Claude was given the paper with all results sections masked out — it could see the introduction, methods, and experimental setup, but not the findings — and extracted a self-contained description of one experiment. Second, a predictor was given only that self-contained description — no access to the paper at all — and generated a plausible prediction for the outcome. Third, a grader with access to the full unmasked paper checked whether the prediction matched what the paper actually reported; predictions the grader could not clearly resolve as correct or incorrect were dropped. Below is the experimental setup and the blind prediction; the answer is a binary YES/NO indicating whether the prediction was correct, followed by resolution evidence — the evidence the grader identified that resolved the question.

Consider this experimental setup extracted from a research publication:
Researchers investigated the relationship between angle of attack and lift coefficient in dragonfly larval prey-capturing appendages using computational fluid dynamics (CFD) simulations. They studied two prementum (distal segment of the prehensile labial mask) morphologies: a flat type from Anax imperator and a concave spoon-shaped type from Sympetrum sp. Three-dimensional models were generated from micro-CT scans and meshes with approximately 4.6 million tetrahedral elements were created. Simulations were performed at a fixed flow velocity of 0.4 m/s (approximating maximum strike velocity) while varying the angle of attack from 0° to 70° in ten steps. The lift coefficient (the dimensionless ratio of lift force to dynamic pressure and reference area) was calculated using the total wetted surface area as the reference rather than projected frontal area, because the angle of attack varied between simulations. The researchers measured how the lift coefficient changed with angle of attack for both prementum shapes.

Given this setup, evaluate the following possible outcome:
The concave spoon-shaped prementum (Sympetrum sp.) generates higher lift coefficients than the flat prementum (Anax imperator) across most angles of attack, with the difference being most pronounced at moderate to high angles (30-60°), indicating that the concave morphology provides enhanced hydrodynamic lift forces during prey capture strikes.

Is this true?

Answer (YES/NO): NO